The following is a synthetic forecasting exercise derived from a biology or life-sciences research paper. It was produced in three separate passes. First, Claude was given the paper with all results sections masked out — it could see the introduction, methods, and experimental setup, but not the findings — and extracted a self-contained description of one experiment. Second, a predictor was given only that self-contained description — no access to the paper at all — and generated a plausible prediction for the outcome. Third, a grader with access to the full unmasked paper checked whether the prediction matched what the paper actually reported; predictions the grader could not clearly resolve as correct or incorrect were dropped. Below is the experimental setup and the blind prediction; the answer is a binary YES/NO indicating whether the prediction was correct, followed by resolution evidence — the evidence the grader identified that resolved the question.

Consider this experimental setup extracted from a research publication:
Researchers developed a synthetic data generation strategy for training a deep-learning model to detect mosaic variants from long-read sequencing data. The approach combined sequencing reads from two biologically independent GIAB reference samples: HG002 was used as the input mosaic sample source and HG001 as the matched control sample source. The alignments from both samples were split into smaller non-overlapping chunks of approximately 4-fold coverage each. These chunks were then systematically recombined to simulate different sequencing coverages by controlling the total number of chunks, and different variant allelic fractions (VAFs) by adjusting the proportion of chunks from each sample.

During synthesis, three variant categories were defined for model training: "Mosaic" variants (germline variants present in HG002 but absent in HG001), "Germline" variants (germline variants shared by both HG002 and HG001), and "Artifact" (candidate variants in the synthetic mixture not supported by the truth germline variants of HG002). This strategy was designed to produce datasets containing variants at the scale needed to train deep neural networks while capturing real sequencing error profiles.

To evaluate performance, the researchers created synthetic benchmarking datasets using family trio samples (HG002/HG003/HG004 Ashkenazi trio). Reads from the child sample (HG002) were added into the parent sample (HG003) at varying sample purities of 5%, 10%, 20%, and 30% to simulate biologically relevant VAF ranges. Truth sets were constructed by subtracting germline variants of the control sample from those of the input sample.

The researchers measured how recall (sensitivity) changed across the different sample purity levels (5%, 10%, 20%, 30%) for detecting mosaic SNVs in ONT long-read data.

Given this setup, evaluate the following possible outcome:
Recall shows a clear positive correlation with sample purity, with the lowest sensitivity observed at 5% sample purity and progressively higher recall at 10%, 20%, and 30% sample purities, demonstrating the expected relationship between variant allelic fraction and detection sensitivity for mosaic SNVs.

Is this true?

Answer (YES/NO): YES